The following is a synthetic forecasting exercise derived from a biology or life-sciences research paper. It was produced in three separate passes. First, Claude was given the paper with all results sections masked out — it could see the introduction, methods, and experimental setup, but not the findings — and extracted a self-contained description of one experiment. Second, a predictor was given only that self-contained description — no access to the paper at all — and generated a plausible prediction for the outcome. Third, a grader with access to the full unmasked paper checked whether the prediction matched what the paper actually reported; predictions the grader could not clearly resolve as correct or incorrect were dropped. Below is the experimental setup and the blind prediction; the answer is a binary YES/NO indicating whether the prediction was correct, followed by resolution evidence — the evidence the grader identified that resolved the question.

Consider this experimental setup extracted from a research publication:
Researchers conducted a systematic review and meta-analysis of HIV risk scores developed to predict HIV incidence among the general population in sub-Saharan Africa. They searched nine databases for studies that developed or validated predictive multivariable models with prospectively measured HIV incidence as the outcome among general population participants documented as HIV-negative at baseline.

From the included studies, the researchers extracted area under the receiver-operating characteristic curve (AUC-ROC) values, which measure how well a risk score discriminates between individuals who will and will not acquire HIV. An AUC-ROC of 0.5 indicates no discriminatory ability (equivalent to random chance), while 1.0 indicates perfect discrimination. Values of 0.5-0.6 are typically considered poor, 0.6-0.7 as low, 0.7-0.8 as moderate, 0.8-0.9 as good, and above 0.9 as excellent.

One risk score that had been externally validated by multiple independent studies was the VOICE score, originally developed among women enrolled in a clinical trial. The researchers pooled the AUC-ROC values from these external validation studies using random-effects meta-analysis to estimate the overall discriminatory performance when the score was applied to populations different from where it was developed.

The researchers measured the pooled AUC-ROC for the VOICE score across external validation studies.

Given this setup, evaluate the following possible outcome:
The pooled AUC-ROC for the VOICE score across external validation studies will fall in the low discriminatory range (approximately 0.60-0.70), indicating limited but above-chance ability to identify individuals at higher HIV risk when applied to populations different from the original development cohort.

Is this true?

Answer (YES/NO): YES